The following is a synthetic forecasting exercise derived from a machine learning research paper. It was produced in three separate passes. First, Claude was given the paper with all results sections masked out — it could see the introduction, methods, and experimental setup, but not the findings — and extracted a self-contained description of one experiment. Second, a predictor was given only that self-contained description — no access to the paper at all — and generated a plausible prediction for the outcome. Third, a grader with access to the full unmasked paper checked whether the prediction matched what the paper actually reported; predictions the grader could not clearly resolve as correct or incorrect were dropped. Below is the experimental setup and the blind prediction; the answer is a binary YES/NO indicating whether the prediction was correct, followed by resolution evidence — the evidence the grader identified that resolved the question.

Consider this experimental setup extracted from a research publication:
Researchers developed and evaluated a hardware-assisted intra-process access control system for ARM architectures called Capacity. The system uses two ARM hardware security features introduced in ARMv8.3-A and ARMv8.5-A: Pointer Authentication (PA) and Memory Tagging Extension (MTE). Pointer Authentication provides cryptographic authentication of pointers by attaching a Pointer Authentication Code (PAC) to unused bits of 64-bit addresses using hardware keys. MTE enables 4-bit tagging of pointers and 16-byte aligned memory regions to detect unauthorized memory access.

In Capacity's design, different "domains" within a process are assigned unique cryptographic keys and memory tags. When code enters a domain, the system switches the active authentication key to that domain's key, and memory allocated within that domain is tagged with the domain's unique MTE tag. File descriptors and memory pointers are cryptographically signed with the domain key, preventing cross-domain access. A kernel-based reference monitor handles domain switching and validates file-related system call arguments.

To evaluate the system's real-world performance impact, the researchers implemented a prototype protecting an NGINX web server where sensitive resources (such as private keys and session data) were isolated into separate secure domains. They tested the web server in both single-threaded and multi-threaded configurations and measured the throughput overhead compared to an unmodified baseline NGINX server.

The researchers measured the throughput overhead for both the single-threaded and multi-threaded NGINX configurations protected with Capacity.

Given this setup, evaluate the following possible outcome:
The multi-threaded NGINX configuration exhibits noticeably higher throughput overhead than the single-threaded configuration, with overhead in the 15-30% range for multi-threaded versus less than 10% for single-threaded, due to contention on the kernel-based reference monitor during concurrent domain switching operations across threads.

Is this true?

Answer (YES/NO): NO